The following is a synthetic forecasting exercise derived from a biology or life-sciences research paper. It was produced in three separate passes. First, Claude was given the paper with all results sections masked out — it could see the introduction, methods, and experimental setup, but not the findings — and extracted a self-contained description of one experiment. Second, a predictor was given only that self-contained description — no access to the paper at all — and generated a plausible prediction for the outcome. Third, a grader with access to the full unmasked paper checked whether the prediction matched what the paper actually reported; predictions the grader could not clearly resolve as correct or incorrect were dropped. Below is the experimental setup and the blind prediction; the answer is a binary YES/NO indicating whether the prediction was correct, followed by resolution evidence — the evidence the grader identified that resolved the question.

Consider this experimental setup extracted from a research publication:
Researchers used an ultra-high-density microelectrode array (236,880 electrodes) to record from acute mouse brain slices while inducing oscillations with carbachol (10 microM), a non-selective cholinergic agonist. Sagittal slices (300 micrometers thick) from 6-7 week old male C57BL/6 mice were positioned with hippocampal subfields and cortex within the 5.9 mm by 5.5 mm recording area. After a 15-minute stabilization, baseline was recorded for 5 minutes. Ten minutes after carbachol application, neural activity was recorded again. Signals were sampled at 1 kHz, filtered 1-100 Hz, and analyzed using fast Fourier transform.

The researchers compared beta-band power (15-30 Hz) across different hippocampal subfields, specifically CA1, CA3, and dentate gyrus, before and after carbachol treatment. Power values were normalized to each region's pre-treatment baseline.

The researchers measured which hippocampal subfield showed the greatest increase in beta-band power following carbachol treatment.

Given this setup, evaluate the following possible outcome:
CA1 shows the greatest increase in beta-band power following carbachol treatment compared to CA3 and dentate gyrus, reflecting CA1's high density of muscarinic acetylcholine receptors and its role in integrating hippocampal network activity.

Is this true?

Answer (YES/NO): NO